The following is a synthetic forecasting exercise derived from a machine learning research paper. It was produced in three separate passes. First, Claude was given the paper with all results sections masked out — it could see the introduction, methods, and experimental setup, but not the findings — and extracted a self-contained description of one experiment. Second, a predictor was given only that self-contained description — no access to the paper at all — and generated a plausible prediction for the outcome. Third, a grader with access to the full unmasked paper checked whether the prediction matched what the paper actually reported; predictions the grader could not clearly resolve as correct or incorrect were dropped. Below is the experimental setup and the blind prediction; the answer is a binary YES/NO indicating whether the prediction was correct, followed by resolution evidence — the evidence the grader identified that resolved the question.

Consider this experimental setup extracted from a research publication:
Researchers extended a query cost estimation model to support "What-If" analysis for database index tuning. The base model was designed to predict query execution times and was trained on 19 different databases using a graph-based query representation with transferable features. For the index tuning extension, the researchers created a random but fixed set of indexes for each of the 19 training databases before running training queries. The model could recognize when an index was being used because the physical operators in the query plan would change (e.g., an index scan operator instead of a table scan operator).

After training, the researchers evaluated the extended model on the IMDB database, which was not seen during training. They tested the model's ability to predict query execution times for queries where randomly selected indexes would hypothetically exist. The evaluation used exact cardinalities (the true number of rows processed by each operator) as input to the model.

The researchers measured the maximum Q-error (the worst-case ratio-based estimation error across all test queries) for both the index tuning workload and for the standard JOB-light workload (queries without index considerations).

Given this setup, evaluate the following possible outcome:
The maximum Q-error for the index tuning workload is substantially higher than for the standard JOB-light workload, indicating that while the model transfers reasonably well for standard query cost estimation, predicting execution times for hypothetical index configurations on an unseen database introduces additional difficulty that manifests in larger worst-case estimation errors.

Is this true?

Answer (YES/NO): YES